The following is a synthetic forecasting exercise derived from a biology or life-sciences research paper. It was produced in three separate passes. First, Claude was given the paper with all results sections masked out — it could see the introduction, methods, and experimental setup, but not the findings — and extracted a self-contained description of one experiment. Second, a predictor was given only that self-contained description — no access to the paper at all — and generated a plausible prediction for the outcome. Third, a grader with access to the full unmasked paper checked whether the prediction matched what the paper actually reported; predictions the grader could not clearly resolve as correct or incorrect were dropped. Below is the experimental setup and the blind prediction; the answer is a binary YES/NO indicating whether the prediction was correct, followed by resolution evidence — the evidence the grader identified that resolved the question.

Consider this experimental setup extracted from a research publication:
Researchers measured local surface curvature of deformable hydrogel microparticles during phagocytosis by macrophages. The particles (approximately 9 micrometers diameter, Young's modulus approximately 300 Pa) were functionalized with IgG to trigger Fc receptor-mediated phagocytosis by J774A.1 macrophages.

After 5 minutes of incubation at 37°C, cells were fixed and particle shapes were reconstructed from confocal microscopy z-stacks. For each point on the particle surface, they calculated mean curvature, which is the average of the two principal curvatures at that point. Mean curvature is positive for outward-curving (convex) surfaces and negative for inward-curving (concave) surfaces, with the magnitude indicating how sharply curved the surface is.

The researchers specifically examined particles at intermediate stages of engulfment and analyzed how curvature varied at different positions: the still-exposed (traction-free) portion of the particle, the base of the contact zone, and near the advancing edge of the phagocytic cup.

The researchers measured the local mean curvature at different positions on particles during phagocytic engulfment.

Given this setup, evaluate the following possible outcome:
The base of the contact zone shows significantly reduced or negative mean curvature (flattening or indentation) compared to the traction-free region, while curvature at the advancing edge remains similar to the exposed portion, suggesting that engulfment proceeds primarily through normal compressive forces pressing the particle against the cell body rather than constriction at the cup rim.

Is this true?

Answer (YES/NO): NO